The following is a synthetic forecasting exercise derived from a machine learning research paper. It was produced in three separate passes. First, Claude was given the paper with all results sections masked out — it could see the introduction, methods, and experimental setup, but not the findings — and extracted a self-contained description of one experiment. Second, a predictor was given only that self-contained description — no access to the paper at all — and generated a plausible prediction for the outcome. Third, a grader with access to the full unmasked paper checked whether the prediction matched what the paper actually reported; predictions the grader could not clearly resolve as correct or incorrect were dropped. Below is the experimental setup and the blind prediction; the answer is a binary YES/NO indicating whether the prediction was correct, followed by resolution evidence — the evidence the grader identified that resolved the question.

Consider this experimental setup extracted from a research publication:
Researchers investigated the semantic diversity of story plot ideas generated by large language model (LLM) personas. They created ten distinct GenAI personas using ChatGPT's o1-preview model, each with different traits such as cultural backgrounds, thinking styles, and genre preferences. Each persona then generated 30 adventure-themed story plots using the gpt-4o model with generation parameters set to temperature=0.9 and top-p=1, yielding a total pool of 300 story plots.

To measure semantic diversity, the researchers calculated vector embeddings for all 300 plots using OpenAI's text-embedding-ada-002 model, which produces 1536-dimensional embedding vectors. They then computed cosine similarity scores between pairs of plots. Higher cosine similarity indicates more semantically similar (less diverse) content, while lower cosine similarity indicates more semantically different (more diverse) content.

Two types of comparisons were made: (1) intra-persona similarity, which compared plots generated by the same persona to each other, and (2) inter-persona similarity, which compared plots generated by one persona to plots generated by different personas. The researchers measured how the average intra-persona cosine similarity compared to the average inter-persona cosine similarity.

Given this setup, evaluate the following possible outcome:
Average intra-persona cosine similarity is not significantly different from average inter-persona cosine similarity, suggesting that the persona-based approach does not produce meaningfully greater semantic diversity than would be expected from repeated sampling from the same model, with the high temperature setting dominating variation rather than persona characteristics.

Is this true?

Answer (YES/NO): NO